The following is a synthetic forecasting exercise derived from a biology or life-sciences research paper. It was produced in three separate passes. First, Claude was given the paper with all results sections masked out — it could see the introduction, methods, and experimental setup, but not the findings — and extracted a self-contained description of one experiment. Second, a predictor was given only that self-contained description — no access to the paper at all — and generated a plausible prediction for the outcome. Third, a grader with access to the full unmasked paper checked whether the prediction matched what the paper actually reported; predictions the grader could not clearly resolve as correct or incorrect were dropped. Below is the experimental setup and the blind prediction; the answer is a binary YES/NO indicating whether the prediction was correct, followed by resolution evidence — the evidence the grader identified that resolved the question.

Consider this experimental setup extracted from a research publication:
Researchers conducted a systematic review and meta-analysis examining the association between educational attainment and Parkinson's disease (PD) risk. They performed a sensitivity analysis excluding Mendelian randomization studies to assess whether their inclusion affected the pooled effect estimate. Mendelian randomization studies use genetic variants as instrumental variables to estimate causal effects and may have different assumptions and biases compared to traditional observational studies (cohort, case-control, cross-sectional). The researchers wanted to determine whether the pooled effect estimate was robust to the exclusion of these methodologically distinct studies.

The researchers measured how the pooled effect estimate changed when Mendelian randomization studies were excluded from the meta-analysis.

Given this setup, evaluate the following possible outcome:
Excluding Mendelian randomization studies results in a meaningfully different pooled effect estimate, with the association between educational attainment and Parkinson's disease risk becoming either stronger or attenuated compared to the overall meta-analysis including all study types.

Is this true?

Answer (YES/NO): NO